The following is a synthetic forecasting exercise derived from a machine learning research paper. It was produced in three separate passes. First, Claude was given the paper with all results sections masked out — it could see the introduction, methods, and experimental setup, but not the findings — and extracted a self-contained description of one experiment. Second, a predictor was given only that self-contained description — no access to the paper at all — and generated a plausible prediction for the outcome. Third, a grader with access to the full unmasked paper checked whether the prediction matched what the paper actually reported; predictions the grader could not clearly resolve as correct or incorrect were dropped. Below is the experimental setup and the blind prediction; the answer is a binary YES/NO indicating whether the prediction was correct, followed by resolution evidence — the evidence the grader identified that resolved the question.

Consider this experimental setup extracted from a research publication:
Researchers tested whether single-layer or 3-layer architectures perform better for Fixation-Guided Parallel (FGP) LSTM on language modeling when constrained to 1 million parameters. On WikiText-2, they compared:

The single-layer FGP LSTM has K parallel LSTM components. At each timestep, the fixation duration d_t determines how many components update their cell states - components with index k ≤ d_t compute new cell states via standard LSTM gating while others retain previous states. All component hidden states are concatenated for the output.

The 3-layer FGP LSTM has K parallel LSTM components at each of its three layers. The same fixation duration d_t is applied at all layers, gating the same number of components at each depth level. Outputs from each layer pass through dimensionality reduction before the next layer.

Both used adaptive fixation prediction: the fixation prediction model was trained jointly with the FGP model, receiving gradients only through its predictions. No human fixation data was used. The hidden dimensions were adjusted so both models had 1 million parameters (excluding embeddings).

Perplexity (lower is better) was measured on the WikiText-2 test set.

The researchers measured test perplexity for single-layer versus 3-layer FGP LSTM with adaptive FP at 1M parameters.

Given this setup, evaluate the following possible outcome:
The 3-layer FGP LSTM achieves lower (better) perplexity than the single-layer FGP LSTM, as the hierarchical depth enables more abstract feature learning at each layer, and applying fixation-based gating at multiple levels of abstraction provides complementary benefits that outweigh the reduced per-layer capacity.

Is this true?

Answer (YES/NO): NO